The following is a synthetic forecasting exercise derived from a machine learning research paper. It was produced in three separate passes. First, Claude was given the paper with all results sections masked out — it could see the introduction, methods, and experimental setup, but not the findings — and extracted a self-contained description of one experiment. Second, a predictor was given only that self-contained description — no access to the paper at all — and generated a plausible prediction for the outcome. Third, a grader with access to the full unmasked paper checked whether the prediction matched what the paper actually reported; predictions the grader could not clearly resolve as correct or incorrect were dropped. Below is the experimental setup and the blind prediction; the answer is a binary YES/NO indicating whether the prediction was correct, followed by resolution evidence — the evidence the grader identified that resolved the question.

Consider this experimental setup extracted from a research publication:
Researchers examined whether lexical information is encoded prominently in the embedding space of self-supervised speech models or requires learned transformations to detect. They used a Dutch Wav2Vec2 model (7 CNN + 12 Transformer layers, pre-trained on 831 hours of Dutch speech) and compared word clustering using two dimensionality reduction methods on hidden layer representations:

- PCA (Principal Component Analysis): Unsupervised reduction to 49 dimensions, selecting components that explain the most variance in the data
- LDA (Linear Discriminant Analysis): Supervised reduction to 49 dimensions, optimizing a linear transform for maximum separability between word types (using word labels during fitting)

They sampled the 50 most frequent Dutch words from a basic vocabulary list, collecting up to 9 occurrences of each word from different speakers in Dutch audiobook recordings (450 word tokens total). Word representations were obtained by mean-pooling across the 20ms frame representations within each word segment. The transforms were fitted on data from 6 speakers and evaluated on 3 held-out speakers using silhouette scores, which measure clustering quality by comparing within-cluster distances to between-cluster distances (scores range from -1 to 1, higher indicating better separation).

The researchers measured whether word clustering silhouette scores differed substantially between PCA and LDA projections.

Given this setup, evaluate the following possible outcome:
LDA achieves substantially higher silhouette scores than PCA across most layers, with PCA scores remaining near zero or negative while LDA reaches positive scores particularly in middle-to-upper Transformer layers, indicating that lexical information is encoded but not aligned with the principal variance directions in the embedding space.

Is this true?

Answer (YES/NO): NO